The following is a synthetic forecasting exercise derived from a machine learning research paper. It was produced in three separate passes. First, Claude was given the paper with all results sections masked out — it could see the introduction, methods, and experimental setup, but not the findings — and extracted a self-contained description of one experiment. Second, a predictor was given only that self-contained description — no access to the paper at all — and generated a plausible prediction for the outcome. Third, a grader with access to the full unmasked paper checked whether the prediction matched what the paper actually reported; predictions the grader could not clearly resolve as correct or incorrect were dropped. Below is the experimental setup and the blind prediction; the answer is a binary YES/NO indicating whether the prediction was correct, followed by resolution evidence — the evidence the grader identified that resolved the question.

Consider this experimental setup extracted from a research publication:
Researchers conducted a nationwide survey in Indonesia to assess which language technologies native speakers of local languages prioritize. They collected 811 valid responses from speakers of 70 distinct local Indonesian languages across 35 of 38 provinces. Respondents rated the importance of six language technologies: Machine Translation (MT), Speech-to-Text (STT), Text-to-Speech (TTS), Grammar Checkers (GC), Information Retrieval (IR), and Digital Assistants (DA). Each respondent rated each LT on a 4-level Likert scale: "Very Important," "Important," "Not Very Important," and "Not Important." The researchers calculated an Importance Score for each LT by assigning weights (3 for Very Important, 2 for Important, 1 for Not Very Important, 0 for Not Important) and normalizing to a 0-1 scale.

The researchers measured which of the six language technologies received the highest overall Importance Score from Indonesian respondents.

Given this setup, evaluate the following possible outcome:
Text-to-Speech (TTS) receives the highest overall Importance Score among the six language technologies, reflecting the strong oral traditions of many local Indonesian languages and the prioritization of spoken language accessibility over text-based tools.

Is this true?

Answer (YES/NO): NO